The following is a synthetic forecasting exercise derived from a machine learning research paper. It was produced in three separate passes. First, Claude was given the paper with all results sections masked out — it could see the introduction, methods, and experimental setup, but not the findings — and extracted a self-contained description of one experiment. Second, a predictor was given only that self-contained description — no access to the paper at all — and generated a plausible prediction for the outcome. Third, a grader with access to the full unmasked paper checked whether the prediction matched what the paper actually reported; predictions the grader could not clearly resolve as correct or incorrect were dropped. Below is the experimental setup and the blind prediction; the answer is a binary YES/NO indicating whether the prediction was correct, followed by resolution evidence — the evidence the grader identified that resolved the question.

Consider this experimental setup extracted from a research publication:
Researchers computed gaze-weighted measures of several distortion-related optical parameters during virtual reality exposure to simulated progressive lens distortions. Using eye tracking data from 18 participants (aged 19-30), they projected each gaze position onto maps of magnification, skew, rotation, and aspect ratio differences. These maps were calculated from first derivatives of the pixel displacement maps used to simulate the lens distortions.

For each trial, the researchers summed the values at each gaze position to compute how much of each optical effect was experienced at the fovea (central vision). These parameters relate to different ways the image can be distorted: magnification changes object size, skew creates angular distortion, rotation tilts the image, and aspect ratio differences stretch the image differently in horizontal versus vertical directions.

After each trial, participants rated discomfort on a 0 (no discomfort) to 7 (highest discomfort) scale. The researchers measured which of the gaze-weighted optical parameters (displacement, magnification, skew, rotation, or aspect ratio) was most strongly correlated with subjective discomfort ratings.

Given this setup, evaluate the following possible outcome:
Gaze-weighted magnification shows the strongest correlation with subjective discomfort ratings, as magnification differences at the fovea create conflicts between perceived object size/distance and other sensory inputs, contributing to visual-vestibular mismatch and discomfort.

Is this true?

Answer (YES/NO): NO